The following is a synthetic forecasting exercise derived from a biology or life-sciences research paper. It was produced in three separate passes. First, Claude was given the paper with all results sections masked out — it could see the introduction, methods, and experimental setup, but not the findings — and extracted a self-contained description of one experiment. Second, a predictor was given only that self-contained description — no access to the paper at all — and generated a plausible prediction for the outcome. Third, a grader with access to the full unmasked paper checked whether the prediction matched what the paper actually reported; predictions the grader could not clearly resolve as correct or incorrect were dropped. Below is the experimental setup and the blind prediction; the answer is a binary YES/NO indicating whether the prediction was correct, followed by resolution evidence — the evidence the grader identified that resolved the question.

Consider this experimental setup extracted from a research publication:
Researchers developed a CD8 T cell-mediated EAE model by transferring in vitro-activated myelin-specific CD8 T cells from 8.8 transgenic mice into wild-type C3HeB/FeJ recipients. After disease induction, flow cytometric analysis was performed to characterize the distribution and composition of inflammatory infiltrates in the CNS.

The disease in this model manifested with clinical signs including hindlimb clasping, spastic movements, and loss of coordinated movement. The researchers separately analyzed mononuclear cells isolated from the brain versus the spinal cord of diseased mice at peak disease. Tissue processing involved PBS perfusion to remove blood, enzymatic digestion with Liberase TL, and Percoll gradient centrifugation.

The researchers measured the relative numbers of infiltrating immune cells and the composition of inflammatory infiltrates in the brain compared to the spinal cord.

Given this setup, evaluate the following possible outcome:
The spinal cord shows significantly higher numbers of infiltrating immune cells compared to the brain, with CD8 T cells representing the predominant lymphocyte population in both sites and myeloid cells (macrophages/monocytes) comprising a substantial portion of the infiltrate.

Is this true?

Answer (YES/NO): NO